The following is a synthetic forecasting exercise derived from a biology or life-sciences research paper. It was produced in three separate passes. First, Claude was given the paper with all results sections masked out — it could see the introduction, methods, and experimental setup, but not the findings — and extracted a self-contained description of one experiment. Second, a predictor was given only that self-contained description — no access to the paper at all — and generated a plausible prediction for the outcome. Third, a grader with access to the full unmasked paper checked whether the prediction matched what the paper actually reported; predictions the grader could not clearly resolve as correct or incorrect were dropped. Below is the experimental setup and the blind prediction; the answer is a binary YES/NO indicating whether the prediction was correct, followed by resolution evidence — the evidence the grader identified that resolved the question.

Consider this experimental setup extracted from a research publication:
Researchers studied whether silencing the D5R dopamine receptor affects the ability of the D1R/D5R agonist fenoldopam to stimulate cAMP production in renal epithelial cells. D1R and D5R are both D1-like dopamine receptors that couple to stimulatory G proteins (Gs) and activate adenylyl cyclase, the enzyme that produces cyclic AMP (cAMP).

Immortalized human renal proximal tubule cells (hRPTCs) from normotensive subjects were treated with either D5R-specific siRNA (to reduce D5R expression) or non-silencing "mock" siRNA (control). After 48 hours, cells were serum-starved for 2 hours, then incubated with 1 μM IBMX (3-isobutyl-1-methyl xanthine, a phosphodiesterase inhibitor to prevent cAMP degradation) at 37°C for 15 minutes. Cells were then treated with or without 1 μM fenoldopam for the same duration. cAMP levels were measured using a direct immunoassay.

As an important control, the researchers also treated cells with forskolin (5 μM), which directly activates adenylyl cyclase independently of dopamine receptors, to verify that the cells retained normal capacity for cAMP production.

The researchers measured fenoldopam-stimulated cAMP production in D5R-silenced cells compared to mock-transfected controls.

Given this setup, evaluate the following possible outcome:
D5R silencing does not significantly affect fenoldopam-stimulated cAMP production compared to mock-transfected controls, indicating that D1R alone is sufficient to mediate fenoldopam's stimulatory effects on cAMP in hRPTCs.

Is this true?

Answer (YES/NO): NO